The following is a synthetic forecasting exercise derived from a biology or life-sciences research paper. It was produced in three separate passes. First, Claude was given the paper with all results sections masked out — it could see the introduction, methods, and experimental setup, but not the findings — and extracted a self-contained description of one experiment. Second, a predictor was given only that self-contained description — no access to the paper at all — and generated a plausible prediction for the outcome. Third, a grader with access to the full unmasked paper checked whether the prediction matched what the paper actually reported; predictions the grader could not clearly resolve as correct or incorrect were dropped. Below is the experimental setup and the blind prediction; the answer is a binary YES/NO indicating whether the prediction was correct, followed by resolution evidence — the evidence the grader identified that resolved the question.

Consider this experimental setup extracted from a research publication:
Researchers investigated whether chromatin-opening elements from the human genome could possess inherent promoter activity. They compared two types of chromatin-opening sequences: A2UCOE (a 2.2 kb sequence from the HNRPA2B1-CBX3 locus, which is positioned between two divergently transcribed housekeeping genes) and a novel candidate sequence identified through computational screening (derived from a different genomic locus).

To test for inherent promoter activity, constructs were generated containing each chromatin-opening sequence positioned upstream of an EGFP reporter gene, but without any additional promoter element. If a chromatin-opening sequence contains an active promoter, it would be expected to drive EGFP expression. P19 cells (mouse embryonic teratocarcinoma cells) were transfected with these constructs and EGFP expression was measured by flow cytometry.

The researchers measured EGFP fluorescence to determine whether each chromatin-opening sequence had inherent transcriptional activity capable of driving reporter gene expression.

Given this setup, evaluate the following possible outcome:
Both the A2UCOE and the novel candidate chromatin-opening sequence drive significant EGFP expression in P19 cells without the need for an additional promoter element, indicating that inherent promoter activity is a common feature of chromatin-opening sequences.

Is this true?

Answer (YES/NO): NO